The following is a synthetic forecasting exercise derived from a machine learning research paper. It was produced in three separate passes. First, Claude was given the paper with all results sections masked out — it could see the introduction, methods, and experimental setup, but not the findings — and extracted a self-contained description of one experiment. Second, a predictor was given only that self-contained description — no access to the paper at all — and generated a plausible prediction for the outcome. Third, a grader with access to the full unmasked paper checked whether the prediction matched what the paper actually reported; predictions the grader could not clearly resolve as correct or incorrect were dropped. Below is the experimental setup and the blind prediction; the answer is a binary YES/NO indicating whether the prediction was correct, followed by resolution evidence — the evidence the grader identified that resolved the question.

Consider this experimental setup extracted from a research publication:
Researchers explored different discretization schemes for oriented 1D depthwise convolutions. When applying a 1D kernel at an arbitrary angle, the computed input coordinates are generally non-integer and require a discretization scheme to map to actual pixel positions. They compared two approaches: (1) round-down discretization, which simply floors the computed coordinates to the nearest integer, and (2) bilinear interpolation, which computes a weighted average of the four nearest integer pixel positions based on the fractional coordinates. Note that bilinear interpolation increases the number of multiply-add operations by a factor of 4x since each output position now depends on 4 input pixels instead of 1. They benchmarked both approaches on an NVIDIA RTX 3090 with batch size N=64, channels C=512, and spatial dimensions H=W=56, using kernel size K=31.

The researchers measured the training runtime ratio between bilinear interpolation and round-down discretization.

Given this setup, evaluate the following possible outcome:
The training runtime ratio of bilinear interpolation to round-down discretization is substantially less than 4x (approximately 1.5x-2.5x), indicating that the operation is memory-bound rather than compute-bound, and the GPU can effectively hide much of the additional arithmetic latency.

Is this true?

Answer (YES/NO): YES